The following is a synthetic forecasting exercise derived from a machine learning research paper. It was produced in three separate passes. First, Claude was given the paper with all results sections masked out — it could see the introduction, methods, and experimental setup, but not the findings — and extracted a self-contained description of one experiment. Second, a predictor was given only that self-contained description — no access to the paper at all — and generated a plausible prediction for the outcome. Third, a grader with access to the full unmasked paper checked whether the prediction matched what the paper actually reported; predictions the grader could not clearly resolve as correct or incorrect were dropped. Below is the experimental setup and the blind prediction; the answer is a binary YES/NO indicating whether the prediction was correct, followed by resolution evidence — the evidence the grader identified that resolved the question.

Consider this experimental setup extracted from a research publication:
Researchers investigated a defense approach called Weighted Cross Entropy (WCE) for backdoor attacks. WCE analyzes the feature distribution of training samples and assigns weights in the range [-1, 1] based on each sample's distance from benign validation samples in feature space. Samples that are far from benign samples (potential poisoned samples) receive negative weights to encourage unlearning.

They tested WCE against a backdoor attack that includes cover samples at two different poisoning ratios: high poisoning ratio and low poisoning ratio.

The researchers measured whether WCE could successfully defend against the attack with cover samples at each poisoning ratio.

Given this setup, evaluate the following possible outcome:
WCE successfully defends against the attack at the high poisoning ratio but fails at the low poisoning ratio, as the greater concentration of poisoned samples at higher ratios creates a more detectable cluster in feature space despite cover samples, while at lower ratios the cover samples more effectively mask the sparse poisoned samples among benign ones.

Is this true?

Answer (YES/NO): YES